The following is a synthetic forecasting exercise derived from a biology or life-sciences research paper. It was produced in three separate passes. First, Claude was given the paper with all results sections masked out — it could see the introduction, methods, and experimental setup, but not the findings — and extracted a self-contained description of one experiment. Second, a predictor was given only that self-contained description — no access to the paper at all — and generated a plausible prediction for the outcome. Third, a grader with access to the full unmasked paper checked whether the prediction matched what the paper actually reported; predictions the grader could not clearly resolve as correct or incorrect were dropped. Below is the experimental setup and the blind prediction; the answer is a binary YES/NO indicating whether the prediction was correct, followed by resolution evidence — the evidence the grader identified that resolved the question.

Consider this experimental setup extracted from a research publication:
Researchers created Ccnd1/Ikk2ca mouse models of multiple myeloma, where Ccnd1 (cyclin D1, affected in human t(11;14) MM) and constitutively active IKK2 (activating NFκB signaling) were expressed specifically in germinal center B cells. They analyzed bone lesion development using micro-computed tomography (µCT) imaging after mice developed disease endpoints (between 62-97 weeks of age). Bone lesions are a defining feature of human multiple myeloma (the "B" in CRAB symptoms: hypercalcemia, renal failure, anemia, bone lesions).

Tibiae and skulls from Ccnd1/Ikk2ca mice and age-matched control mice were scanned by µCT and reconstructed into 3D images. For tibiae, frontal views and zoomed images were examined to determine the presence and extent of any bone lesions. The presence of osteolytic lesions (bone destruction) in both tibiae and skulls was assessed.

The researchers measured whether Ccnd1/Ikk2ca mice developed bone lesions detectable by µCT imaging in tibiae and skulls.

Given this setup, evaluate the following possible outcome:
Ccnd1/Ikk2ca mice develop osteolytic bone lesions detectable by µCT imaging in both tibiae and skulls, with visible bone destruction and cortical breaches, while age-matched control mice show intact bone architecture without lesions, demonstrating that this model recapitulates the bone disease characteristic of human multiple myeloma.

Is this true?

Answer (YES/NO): NO